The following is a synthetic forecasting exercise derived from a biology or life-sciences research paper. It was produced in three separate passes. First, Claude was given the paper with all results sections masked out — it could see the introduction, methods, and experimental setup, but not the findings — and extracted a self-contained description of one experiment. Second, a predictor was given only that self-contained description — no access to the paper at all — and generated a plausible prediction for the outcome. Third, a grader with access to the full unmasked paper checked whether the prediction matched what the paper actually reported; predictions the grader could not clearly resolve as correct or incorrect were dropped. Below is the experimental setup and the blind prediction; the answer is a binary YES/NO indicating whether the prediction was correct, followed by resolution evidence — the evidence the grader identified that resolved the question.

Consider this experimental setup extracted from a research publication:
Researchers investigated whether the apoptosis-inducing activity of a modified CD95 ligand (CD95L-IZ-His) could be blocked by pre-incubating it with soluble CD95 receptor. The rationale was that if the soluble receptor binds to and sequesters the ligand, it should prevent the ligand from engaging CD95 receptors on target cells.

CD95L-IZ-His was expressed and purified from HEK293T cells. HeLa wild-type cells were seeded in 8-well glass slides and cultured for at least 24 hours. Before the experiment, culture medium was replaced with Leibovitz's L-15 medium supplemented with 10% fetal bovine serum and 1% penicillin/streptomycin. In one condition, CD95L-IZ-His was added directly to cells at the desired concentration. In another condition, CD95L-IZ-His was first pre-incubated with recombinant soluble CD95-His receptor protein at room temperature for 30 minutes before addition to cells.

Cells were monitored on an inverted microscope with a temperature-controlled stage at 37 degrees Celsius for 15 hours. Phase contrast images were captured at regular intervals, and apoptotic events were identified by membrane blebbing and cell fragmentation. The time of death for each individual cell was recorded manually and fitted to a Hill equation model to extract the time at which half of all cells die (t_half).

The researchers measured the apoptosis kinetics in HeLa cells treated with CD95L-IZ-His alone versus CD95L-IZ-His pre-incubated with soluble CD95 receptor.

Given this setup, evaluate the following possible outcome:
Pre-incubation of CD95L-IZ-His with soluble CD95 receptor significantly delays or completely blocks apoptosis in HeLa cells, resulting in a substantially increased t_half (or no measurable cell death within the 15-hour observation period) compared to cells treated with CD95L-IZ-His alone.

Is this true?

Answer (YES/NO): YES